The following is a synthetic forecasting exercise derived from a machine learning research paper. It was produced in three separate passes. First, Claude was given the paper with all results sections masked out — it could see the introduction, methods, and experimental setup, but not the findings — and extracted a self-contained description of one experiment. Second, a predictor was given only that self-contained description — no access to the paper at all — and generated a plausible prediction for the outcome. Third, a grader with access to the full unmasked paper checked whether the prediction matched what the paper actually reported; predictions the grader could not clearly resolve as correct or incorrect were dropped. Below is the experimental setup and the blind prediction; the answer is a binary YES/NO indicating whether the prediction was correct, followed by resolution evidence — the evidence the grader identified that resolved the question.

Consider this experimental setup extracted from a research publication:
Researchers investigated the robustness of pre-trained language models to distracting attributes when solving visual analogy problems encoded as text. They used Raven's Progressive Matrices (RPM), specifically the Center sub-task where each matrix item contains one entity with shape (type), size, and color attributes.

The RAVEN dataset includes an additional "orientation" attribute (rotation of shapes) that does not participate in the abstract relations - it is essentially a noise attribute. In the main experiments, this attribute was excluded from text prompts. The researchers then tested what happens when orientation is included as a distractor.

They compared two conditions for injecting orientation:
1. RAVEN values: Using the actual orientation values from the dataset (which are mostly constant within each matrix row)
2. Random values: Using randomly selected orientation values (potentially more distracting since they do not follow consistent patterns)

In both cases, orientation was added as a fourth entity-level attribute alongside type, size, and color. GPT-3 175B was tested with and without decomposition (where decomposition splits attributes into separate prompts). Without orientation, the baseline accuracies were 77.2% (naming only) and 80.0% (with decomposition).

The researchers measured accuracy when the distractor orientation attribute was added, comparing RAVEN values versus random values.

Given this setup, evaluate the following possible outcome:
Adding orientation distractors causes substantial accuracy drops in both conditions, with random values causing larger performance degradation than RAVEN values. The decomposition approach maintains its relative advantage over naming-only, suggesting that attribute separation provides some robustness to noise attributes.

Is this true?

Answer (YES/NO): NO